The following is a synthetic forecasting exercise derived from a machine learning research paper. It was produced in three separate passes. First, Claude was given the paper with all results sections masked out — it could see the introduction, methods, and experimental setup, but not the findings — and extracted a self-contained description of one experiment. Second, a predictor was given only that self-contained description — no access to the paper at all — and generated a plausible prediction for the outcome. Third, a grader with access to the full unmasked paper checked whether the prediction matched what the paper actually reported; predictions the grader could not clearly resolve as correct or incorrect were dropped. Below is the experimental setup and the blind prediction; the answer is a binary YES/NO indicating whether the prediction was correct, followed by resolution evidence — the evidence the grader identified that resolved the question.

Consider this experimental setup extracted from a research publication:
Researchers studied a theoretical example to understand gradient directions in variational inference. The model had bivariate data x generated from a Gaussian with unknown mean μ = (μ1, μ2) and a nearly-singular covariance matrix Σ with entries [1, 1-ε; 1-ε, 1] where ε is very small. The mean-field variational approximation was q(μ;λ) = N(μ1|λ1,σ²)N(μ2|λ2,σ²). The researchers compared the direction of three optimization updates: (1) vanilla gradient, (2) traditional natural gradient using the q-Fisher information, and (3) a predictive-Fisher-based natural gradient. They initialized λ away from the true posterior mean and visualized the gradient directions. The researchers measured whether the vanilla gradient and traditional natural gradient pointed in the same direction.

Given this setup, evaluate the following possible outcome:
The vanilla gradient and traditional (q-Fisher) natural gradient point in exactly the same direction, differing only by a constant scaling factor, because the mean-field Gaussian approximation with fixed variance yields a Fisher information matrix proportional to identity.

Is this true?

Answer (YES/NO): YES